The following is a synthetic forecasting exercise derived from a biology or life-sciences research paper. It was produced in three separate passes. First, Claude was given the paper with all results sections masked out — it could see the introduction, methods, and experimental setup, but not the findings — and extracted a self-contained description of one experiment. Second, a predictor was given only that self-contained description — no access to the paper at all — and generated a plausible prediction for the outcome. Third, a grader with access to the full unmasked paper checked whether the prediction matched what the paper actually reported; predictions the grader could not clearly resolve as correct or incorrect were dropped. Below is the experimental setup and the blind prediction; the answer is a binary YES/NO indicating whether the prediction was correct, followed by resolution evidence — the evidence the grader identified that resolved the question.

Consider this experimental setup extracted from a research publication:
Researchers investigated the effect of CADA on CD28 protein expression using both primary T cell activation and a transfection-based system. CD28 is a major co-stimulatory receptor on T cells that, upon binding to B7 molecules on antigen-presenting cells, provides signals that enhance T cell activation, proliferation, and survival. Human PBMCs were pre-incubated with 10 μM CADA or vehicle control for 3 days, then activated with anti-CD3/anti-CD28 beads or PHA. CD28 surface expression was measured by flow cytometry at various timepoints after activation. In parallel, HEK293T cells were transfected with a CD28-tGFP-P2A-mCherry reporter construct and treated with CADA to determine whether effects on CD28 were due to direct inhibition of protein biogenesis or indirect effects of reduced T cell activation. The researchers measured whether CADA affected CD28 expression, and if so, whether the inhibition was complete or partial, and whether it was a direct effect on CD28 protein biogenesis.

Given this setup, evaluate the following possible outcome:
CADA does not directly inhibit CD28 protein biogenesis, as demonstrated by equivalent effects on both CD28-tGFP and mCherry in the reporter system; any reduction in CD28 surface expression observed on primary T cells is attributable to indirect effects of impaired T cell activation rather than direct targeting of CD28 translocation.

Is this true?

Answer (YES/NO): NO